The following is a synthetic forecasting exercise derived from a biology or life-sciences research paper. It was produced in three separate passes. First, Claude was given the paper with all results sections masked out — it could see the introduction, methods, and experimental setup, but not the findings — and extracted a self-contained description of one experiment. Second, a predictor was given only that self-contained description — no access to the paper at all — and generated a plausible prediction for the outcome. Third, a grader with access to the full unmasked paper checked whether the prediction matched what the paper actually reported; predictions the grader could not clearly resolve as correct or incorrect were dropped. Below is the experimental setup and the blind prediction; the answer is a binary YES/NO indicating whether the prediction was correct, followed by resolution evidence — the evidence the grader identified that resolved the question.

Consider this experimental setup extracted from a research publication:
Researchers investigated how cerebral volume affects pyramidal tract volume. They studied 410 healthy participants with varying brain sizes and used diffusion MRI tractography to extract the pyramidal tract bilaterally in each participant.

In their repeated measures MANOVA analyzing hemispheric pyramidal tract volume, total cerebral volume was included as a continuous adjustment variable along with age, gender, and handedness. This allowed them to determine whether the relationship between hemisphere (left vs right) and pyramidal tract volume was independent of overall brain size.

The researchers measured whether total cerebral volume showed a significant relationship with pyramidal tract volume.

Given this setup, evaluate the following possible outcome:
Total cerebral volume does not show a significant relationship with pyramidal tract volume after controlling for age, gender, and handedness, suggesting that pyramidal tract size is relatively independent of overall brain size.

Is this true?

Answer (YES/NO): NO